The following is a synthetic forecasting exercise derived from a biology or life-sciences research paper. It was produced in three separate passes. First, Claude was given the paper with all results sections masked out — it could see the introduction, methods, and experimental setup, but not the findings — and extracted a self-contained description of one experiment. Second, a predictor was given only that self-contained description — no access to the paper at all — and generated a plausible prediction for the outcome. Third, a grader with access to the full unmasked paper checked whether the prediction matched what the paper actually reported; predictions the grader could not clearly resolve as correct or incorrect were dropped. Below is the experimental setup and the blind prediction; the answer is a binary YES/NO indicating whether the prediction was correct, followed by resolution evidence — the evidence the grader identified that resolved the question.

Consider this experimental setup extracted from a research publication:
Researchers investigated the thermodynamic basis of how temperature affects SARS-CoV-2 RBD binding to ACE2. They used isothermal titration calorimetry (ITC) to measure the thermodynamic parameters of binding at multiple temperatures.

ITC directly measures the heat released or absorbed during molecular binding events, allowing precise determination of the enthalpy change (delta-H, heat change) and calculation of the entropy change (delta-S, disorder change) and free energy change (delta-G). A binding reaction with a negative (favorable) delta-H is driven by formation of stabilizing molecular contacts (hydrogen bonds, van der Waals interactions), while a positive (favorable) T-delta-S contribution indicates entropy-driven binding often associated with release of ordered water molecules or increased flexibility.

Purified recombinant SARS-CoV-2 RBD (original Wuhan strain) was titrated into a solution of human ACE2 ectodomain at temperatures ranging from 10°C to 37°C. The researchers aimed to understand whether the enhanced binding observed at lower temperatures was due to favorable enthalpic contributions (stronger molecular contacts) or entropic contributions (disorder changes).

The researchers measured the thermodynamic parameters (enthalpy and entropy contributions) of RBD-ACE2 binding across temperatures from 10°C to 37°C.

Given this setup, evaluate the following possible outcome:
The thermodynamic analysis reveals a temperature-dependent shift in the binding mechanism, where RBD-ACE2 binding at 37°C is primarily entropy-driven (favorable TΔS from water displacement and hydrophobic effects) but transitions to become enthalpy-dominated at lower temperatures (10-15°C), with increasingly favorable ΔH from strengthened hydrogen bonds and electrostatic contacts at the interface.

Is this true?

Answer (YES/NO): NO